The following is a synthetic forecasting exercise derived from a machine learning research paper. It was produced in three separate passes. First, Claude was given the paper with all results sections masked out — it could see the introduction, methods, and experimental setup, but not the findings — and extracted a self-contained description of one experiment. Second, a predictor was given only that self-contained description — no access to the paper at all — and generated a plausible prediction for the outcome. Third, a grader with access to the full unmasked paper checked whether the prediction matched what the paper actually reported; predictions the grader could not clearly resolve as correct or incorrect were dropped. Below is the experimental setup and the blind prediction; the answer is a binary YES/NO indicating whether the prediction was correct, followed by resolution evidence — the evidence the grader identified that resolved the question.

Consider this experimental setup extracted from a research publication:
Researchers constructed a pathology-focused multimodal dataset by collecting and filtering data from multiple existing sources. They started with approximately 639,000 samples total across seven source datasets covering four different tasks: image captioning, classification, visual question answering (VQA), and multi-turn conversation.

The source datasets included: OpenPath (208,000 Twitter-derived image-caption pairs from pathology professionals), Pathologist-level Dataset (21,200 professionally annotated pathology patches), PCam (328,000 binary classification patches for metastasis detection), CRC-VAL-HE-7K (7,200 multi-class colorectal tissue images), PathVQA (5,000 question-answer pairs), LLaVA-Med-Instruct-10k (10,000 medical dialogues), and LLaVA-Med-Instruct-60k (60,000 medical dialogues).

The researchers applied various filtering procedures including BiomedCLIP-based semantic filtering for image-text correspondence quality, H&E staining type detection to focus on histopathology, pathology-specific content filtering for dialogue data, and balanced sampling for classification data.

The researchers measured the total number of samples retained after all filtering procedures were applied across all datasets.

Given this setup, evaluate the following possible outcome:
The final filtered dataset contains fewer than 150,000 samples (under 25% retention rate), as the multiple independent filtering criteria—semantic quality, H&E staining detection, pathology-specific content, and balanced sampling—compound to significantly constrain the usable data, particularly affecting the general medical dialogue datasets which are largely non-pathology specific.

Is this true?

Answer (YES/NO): YES